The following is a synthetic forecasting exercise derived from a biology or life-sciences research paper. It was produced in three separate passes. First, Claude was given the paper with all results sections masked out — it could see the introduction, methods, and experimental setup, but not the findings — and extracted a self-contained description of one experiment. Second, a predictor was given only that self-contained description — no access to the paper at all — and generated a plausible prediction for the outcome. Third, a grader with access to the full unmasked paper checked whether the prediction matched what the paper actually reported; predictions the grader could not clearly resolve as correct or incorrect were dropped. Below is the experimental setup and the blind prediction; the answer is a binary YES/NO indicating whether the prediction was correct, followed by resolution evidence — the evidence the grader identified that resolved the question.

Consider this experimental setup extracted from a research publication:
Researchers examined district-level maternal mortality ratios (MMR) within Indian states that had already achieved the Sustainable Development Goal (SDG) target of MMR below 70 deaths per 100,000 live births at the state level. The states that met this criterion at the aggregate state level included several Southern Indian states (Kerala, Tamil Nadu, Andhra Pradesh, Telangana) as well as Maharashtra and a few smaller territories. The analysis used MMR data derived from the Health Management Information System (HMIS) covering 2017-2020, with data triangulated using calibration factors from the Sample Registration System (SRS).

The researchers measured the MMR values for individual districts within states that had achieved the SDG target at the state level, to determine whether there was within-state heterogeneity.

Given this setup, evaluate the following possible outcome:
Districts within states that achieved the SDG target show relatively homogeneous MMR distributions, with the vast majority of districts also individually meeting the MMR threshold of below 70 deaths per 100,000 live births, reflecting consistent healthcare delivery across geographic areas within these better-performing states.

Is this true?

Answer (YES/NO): NO